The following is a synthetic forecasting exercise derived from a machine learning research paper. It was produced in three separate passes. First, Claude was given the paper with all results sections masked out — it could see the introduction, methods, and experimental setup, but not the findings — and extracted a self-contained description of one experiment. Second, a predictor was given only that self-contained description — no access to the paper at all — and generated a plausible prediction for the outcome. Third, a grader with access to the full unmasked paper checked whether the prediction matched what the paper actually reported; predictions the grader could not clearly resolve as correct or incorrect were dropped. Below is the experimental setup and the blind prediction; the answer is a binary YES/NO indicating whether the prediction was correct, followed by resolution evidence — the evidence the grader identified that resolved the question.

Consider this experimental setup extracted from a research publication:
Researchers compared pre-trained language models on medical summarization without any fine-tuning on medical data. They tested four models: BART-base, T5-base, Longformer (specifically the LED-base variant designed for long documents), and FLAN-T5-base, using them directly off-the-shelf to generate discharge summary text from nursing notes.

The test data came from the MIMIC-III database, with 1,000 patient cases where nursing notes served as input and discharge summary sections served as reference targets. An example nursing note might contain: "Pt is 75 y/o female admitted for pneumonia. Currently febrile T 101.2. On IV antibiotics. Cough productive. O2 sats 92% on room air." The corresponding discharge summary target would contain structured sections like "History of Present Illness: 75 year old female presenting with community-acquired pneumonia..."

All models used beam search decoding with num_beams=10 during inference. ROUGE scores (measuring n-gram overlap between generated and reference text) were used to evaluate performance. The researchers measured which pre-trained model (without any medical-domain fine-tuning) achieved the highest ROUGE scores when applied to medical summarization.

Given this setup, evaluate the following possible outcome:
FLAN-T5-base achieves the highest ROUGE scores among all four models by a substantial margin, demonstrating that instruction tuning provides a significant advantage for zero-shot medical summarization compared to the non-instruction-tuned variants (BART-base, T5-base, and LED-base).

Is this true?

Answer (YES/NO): NO